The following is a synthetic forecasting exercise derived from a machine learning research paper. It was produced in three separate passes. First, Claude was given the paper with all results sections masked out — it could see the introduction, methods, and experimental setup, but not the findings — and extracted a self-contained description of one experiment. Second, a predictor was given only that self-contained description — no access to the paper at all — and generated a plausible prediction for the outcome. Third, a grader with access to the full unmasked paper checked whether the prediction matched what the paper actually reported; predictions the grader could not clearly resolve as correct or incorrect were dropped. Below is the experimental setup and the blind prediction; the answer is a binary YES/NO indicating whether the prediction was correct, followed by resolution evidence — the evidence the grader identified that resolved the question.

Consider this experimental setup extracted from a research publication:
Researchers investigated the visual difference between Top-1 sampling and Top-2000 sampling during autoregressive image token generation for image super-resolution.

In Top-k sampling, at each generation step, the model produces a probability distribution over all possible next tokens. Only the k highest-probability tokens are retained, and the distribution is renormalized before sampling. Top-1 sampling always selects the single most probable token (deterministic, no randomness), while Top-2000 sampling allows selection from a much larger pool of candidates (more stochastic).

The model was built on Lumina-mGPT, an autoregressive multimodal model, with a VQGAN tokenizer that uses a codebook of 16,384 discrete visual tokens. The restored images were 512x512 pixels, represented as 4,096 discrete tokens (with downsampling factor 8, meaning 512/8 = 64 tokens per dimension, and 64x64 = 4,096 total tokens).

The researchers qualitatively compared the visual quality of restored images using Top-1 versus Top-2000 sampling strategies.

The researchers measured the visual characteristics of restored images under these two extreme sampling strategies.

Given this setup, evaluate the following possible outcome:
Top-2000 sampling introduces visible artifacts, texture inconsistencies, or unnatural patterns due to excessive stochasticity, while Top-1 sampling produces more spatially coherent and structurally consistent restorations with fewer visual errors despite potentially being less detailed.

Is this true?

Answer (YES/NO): YES